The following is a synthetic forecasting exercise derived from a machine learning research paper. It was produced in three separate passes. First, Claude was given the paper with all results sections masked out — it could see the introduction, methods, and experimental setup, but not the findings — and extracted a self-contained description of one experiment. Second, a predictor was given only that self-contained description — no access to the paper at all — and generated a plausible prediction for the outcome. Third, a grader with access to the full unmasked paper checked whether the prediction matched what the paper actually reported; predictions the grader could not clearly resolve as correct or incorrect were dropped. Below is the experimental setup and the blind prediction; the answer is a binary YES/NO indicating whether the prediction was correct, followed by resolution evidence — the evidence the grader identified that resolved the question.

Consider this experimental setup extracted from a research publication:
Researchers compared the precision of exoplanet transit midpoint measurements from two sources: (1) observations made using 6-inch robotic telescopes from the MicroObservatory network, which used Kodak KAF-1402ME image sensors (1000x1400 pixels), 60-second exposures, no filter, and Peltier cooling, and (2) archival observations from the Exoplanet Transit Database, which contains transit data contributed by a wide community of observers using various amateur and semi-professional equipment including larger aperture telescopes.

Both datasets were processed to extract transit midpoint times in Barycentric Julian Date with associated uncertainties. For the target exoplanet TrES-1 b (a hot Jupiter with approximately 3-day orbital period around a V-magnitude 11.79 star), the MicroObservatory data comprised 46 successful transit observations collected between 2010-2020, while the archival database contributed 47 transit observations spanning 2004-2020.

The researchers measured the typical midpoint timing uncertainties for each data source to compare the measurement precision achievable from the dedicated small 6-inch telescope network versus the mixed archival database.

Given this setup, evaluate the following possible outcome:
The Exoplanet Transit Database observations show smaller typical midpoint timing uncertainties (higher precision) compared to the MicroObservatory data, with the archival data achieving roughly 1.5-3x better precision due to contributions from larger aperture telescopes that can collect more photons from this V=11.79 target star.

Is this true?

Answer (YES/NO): NO